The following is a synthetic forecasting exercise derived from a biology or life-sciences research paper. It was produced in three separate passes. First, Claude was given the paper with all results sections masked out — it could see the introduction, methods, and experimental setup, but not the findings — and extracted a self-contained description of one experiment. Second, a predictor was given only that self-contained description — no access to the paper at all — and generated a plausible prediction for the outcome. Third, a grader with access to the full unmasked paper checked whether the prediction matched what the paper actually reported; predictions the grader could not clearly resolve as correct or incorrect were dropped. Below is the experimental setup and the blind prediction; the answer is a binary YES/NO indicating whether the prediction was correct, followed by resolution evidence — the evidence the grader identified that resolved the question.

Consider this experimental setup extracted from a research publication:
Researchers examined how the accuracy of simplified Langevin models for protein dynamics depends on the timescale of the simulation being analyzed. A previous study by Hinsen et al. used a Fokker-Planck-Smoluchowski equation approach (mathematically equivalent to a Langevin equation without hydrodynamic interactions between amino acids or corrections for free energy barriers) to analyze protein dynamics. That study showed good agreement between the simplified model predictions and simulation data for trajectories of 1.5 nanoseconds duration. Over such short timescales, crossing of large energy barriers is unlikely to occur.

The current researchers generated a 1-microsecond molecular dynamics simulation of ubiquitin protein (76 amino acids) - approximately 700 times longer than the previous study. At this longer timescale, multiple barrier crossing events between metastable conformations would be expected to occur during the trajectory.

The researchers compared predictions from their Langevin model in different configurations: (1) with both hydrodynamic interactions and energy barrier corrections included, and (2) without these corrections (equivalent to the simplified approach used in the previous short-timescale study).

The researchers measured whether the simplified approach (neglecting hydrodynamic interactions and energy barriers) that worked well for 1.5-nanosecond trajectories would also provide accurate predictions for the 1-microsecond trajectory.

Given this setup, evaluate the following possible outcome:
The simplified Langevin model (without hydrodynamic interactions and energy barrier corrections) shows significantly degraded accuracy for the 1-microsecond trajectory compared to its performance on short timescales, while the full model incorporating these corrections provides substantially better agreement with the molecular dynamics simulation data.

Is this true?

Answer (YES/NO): YES